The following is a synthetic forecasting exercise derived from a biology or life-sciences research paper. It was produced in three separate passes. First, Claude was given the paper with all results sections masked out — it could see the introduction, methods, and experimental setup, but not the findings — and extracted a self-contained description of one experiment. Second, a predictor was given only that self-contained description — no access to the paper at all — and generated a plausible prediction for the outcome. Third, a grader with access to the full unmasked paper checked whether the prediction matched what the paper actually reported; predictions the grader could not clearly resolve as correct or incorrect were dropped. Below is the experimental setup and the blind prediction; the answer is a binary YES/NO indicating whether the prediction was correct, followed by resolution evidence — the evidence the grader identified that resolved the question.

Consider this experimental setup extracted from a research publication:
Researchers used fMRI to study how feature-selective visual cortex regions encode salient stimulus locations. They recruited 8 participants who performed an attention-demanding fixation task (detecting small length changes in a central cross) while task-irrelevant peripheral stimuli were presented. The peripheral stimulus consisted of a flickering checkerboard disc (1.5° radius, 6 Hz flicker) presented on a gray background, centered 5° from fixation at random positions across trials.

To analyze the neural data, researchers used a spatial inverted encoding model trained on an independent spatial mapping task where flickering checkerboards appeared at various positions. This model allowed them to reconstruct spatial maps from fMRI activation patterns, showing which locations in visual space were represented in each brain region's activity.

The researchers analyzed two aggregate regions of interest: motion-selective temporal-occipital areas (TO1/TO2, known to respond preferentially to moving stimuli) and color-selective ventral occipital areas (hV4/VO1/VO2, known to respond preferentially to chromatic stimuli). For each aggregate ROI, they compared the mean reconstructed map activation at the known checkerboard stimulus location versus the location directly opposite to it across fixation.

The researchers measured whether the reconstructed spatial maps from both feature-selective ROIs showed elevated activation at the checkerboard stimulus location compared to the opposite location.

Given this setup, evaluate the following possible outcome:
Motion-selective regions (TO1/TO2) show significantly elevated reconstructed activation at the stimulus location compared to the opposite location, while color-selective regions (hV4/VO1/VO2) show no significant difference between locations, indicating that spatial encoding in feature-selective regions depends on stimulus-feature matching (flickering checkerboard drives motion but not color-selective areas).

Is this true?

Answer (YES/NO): NO